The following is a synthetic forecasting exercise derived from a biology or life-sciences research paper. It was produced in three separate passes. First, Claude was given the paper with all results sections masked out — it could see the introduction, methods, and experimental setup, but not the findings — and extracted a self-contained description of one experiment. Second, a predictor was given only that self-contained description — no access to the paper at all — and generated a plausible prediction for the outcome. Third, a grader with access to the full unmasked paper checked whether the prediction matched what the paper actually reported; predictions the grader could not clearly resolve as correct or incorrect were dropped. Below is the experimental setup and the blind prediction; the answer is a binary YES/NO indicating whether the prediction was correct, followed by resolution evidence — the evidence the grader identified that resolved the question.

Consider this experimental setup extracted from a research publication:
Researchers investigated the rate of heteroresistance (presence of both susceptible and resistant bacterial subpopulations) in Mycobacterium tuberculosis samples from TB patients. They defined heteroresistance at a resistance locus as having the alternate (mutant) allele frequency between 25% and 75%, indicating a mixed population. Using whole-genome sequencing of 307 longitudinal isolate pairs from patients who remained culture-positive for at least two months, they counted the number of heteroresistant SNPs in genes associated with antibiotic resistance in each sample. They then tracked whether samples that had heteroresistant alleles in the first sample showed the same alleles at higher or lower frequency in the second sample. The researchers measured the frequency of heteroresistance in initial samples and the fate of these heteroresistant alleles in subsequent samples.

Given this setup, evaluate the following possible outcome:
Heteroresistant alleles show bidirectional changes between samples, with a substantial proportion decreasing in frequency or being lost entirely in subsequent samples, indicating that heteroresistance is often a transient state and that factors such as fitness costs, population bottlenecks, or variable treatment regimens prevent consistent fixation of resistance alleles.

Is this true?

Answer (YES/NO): YES